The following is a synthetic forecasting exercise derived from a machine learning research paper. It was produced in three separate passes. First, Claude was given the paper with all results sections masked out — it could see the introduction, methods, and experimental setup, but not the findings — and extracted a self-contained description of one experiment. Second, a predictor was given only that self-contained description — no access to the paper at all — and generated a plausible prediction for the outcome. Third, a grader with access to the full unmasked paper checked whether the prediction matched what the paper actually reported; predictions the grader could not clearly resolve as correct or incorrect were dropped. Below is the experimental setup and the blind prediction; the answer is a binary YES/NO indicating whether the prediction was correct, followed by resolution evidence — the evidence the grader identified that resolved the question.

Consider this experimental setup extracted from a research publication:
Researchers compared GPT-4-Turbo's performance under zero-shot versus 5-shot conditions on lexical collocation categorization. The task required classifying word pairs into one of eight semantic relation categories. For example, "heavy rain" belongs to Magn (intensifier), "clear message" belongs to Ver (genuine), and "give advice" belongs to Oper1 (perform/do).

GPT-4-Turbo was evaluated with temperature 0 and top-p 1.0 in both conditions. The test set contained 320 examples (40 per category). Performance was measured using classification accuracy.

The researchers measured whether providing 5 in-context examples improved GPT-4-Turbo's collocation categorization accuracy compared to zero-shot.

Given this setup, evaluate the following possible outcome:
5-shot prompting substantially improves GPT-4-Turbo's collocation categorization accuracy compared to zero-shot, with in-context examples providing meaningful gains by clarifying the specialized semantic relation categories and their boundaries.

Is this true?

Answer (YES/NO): NO